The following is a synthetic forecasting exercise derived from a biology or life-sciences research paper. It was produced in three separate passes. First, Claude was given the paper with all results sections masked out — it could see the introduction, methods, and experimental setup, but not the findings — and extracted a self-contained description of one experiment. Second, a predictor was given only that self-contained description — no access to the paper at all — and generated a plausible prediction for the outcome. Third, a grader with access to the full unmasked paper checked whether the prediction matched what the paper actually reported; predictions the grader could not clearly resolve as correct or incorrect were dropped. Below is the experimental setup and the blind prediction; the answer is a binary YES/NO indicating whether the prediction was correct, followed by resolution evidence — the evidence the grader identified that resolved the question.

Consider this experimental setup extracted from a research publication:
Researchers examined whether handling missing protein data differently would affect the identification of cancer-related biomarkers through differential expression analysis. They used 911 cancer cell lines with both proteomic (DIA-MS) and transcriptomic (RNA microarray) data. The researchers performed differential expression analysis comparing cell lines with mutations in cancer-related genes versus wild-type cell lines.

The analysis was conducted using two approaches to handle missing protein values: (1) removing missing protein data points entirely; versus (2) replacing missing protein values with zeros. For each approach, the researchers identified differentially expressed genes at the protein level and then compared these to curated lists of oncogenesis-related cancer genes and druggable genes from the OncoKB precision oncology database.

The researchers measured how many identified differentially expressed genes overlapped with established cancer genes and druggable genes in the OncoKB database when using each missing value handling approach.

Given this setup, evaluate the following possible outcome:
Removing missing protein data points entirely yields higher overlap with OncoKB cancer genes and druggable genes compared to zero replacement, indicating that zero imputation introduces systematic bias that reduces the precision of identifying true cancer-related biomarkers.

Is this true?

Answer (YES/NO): NO